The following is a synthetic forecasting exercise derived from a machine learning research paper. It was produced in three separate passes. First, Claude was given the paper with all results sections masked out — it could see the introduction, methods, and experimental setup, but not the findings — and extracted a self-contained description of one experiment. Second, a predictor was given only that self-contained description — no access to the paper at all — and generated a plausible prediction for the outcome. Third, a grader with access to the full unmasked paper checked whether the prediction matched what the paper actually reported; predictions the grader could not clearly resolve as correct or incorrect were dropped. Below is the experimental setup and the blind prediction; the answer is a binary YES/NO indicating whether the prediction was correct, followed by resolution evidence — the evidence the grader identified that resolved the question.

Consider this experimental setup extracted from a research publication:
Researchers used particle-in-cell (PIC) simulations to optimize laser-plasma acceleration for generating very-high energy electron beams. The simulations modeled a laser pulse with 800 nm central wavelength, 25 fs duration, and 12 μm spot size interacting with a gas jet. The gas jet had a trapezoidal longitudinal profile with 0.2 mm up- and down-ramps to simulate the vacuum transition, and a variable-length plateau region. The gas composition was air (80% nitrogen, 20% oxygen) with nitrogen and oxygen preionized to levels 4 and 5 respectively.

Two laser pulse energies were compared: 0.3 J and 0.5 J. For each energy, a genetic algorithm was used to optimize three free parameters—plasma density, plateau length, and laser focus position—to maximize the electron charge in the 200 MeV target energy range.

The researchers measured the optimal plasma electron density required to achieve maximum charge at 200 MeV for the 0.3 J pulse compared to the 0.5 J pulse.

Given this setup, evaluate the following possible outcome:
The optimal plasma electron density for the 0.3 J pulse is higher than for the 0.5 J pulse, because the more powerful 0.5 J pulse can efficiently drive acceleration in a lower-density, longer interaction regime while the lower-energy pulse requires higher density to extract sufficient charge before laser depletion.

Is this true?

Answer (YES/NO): YES